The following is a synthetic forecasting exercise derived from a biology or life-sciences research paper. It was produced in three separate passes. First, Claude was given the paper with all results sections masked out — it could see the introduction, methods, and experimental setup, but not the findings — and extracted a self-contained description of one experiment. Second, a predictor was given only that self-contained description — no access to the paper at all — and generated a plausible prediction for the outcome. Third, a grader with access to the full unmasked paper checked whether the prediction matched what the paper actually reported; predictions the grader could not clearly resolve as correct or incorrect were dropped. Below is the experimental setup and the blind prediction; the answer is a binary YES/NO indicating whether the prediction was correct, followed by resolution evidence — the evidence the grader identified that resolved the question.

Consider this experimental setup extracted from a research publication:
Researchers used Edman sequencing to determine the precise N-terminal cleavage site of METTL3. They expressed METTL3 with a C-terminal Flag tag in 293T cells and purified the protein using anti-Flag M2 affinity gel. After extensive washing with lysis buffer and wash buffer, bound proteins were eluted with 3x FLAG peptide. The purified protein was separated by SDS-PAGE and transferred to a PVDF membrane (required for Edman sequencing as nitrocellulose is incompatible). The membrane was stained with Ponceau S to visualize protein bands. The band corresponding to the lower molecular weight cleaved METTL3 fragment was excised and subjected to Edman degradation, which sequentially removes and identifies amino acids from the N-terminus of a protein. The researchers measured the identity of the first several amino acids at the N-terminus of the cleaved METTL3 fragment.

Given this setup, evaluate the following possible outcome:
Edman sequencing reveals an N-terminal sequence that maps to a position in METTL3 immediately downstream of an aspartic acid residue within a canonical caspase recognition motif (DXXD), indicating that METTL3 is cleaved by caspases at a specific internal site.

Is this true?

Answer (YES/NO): NO